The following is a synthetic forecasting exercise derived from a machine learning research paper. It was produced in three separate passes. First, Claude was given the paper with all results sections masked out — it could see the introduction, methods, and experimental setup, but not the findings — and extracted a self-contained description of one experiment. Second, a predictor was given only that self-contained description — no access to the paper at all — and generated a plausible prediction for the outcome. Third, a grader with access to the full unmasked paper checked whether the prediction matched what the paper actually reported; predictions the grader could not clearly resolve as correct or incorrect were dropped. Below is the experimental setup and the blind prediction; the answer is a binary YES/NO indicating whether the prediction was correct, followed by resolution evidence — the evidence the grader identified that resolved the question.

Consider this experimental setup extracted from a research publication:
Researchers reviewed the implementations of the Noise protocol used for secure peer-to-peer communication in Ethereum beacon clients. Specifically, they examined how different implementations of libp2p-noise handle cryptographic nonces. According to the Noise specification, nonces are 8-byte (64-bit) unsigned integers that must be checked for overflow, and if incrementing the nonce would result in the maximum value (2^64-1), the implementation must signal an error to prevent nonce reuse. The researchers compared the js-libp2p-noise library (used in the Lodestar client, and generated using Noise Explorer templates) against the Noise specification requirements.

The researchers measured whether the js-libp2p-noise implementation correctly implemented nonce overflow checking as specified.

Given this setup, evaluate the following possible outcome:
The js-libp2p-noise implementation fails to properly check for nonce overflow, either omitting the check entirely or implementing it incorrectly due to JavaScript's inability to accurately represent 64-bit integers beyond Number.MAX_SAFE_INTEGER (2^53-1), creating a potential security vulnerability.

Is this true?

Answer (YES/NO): YES